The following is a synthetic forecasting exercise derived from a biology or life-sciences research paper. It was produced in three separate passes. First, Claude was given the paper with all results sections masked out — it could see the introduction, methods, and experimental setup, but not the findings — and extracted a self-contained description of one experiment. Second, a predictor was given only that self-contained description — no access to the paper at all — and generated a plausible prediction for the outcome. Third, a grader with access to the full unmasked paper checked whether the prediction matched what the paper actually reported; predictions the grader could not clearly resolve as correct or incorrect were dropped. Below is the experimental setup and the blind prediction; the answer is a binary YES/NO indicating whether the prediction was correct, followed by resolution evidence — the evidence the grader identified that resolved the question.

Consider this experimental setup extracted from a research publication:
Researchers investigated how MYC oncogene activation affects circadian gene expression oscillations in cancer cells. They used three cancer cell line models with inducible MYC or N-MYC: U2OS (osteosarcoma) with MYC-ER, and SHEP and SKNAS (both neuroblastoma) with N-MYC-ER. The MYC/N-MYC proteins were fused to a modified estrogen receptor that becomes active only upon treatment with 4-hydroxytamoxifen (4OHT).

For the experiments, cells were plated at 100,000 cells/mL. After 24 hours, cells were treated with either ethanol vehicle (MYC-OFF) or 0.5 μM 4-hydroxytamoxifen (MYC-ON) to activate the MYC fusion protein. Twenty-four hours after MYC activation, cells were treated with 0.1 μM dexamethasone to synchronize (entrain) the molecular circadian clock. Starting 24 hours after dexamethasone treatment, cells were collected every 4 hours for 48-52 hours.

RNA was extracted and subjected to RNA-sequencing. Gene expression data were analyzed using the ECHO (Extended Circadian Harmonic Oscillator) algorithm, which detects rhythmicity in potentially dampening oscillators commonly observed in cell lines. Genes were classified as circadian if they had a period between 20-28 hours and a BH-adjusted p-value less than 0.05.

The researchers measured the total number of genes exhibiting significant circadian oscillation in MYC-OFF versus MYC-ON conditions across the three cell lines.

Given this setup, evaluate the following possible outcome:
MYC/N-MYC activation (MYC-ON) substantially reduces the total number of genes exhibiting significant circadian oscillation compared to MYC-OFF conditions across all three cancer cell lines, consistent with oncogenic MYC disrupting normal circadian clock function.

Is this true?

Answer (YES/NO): YES